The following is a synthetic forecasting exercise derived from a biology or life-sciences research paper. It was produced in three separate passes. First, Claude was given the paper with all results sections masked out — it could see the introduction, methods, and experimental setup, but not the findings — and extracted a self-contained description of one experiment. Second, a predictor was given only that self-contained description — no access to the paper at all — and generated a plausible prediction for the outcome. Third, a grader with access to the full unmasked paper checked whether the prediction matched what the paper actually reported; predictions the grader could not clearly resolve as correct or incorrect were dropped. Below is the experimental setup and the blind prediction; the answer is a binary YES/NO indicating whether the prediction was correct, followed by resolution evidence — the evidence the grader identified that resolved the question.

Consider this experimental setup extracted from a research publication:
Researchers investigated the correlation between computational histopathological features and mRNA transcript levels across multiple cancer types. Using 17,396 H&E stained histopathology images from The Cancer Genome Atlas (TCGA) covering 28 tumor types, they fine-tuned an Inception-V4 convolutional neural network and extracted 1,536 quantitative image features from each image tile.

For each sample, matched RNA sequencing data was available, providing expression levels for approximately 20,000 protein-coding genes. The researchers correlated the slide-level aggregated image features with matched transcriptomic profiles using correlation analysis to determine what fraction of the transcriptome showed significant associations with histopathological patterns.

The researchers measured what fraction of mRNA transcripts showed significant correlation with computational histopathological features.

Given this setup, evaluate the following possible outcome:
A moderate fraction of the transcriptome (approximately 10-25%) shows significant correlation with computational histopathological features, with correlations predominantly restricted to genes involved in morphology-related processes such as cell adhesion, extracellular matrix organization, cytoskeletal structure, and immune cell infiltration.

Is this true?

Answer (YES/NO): NO